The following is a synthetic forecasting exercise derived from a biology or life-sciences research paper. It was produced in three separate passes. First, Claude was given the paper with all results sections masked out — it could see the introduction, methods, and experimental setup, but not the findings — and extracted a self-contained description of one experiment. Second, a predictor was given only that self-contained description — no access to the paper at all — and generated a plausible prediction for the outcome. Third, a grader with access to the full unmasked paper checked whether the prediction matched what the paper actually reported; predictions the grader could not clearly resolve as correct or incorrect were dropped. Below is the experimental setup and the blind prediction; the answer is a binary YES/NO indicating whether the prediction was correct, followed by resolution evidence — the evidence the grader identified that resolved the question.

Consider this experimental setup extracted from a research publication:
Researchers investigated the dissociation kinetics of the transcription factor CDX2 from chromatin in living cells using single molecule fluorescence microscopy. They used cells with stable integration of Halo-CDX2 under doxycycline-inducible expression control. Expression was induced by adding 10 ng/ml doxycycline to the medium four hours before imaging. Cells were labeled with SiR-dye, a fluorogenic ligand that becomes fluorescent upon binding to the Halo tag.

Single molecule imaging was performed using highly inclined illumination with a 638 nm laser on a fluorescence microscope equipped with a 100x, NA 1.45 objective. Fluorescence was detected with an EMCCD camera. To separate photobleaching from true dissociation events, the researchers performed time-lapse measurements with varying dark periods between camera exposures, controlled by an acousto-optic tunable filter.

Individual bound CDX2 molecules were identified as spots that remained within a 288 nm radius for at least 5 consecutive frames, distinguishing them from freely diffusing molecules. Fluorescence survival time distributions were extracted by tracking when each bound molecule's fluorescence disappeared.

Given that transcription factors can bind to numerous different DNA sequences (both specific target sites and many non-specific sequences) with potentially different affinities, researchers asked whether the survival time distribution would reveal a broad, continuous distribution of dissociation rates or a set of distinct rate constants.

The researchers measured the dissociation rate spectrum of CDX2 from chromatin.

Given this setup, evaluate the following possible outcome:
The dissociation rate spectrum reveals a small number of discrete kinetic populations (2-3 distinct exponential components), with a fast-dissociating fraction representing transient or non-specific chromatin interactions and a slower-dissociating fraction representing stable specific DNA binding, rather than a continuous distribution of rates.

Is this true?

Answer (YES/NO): NO